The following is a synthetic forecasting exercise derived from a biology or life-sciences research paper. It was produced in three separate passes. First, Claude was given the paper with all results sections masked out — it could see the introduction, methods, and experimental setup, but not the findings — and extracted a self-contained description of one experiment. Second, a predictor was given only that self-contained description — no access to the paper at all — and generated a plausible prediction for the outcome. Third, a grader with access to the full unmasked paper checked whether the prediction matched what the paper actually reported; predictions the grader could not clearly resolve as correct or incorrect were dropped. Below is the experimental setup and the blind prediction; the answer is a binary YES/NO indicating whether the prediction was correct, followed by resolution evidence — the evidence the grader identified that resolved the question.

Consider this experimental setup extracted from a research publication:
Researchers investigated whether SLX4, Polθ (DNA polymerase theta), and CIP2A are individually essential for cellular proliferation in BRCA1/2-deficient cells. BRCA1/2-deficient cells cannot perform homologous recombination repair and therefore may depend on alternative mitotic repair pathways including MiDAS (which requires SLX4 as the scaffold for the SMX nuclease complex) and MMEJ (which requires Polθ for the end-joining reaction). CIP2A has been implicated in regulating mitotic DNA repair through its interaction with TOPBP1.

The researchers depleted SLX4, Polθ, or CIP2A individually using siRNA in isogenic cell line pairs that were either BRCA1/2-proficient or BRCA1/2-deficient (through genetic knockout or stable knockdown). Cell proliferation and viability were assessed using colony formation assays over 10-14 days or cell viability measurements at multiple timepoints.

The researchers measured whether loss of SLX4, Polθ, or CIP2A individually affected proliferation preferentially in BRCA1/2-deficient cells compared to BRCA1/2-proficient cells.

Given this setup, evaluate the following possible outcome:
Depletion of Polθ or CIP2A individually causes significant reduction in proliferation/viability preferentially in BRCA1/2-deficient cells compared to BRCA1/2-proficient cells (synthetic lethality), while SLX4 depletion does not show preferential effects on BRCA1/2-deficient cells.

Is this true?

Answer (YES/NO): NO